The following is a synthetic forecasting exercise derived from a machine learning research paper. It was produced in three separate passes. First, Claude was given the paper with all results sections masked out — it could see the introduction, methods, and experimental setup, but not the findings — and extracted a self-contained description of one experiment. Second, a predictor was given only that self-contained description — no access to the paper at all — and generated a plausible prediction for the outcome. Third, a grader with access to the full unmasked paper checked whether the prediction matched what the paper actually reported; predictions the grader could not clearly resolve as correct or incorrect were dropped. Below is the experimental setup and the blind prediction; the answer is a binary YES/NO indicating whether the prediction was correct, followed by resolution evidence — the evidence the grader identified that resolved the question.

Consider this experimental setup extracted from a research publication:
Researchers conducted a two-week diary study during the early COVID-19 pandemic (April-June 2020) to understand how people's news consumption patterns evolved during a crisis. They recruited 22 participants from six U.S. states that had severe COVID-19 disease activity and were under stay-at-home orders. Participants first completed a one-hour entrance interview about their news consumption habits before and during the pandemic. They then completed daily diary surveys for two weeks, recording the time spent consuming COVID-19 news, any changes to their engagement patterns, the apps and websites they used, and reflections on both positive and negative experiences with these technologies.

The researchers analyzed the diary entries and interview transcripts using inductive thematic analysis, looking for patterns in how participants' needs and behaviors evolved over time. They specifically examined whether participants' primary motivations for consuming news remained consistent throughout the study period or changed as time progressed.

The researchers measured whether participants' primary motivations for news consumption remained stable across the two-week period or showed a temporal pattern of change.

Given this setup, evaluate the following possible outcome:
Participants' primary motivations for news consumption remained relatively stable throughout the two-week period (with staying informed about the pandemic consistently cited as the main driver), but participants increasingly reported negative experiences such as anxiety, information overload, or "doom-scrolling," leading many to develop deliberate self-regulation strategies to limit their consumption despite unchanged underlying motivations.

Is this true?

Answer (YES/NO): NO